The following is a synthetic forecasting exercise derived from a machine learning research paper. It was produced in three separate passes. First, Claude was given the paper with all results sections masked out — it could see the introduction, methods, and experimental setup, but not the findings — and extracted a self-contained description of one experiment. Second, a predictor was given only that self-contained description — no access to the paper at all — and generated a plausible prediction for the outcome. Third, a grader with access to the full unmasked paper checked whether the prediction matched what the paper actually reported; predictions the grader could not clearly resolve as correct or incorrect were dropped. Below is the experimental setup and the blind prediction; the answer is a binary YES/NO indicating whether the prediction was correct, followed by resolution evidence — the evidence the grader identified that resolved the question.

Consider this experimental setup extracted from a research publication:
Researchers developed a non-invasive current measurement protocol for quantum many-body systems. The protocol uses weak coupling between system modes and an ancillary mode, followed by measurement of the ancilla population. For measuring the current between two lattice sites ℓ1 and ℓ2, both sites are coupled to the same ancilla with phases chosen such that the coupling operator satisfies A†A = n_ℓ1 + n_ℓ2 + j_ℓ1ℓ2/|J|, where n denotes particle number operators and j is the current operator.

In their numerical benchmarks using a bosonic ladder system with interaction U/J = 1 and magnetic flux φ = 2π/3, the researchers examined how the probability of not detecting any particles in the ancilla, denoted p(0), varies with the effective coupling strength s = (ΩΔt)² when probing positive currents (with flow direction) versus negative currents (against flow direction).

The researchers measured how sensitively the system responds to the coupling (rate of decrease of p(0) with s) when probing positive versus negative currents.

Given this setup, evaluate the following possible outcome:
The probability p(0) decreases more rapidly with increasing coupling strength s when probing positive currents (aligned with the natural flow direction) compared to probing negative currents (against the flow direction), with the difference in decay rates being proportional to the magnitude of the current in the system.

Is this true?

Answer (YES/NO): YES